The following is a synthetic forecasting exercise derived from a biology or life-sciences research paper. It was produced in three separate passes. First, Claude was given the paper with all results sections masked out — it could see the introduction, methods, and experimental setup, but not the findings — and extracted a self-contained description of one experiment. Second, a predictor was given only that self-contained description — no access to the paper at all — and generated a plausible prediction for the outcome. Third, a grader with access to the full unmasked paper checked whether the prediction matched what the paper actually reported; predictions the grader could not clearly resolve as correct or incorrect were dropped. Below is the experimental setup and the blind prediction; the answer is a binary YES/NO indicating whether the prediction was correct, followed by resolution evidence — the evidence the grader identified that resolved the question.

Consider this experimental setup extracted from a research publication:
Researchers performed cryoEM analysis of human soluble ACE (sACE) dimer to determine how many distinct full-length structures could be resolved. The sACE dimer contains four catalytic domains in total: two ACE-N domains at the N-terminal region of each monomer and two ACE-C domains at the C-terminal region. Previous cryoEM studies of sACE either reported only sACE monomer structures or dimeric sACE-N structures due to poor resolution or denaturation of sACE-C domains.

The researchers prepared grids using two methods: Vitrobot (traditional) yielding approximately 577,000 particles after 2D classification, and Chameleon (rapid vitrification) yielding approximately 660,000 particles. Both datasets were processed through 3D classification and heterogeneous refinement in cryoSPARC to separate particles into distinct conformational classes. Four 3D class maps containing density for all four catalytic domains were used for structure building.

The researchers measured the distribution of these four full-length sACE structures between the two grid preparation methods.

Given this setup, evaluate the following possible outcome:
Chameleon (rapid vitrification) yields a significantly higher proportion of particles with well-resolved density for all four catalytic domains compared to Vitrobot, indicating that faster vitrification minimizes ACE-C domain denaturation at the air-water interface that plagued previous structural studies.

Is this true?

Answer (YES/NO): YES